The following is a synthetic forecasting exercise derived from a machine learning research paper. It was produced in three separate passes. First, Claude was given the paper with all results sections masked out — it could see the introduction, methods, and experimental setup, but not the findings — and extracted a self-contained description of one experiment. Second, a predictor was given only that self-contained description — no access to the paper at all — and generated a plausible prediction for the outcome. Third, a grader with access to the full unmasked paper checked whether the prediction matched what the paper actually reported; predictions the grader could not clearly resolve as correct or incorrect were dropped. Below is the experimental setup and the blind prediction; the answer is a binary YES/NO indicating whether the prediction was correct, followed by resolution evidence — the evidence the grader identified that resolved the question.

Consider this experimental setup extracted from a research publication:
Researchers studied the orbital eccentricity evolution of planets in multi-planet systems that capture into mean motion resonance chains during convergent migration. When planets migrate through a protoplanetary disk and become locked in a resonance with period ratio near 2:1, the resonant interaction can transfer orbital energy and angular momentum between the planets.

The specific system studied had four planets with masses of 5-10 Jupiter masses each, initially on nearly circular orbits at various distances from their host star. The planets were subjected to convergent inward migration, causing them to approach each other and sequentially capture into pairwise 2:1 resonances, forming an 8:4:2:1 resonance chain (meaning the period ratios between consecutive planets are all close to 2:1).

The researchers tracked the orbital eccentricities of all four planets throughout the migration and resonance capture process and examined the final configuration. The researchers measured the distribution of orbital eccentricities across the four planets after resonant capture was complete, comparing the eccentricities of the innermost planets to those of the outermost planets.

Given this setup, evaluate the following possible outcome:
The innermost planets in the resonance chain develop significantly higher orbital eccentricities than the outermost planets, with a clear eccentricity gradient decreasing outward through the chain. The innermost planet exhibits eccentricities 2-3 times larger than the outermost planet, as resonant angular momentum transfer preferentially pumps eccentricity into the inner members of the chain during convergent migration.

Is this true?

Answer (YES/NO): NO